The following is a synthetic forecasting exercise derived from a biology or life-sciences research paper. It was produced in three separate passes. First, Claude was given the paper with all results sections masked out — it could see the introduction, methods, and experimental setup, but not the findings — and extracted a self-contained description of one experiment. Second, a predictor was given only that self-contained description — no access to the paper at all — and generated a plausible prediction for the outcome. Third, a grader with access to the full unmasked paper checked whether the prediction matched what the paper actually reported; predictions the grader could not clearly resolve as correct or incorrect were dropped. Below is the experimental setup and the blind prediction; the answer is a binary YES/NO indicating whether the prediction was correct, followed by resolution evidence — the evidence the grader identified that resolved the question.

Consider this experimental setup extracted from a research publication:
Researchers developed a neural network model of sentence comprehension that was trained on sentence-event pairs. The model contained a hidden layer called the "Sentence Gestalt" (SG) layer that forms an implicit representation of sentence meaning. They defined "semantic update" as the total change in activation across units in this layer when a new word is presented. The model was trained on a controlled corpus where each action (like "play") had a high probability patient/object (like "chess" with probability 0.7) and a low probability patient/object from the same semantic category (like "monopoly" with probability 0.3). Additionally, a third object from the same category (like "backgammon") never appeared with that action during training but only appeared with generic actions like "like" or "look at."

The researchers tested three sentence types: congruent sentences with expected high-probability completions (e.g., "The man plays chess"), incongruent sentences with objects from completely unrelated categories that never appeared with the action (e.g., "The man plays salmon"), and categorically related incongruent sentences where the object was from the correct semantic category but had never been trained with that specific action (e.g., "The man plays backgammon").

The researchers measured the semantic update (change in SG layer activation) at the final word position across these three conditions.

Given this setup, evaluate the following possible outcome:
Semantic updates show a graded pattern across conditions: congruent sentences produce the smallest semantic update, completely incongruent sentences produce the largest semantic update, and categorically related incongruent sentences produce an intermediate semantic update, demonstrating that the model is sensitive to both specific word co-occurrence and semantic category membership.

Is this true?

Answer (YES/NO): YES